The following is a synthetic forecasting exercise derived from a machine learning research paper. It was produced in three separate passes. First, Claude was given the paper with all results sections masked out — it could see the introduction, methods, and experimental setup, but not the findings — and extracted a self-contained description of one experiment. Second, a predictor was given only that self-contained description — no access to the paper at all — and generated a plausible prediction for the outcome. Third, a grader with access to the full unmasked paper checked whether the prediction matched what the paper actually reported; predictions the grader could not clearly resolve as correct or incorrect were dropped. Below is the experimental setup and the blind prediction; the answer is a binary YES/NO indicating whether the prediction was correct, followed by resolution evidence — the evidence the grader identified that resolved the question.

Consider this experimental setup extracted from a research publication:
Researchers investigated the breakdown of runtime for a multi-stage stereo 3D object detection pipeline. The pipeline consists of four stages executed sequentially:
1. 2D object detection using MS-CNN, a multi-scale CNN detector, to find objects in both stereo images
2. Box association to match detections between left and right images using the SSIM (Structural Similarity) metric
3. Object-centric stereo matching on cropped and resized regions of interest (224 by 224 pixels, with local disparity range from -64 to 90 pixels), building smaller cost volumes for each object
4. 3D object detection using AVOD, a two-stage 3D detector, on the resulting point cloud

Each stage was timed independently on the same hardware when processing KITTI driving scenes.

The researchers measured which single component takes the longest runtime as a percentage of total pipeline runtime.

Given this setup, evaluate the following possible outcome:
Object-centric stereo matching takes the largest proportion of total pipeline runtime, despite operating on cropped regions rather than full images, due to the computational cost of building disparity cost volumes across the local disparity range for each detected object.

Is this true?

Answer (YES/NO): YES